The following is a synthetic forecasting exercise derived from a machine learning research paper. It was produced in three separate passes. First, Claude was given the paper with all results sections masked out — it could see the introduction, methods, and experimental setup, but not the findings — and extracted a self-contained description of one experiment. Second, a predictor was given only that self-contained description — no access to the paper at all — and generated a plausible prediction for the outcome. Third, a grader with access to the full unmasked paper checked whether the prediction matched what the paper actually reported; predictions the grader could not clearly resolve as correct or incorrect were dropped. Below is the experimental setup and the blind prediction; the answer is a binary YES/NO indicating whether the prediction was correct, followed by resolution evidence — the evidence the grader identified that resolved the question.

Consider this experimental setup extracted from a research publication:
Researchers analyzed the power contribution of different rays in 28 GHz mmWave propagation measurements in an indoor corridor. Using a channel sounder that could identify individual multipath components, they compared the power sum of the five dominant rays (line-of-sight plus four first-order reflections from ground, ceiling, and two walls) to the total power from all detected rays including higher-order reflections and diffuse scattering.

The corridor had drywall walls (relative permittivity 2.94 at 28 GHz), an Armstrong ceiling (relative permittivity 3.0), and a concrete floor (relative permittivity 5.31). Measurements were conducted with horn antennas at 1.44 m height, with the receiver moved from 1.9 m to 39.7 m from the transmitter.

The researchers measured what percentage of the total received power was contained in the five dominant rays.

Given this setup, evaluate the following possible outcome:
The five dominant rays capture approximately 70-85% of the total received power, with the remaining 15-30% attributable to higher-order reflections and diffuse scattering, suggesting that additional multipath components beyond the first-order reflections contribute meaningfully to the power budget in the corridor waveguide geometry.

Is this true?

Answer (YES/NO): NO